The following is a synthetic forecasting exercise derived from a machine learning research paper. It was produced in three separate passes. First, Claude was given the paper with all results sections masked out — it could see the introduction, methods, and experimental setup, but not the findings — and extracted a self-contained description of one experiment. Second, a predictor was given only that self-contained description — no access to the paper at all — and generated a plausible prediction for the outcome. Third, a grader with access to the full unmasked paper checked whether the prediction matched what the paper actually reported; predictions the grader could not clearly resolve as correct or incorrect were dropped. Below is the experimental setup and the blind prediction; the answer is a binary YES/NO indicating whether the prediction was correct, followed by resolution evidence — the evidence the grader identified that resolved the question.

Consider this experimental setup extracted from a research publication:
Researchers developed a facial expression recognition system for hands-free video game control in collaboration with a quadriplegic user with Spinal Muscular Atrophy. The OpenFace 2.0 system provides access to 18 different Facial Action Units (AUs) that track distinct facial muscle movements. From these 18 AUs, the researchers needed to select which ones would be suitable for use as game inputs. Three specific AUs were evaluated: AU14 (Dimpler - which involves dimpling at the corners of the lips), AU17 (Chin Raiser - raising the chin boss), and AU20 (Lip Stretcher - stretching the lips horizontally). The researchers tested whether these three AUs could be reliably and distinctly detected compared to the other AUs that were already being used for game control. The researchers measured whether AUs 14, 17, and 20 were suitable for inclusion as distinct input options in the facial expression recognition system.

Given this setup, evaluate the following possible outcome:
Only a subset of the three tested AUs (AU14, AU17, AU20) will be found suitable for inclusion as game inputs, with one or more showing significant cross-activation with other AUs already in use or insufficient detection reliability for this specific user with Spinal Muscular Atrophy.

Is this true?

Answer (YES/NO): NO